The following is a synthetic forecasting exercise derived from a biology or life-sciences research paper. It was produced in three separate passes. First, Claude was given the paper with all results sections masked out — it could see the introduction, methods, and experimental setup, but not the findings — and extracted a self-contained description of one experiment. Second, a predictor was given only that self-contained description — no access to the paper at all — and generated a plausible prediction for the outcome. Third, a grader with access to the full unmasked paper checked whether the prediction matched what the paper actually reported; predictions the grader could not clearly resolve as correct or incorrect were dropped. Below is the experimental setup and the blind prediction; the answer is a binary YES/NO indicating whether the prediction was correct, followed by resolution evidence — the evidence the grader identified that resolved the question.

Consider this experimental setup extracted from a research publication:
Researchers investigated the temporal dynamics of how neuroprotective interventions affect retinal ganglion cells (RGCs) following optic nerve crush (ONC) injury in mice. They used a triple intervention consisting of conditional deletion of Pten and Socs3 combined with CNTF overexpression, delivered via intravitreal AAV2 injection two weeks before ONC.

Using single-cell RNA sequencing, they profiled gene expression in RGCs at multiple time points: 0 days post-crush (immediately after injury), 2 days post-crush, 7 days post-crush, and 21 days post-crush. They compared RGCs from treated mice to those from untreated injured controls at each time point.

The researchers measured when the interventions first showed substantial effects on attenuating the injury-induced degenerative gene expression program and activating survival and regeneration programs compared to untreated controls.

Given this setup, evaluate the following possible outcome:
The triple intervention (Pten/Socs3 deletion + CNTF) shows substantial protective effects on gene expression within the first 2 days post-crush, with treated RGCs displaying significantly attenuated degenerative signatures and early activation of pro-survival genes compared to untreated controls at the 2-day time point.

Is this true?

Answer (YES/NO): NO